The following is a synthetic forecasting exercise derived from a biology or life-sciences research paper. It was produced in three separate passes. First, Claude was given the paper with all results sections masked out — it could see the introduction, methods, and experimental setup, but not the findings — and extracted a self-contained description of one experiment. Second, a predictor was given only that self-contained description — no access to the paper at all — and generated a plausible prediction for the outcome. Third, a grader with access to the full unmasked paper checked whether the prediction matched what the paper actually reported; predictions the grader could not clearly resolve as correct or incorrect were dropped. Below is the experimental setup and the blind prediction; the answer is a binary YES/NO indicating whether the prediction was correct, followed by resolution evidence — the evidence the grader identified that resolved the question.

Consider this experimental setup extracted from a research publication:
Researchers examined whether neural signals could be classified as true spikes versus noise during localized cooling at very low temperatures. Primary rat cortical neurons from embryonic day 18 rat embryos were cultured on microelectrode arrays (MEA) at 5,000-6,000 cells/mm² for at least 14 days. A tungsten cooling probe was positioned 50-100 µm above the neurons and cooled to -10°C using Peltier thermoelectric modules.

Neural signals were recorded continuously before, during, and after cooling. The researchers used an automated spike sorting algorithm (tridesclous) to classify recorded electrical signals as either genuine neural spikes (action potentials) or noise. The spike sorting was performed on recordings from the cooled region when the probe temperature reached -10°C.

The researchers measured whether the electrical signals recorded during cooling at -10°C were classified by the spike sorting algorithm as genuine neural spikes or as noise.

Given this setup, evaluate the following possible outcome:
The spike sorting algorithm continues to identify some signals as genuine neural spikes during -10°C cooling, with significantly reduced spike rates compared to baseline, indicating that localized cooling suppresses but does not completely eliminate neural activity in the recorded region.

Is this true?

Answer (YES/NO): NO